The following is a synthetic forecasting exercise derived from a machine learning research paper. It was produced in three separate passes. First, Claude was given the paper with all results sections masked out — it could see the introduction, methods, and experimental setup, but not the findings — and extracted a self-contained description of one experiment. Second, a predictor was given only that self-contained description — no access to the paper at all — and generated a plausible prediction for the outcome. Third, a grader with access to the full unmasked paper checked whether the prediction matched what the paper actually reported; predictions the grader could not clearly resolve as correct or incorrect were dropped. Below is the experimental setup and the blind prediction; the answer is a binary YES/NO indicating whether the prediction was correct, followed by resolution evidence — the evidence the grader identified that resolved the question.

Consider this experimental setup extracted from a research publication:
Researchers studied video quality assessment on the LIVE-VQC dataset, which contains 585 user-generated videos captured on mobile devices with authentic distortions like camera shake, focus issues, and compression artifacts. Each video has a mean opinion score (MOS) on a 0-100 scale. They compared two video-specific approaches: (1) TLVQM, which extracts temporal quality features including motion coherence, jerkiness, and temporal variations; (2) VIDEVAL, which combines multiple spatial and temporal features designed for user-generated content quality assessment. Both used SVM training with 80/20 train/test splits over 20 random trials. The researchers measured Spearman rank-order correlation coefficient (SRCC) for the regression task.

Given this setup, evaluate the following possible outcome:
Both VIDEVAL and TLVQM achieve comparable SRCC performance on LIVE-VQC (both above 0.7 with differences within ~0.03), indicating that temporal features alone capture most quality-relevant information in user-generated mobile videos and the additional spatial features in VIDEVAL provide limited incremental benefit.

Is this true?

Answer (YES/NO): NO